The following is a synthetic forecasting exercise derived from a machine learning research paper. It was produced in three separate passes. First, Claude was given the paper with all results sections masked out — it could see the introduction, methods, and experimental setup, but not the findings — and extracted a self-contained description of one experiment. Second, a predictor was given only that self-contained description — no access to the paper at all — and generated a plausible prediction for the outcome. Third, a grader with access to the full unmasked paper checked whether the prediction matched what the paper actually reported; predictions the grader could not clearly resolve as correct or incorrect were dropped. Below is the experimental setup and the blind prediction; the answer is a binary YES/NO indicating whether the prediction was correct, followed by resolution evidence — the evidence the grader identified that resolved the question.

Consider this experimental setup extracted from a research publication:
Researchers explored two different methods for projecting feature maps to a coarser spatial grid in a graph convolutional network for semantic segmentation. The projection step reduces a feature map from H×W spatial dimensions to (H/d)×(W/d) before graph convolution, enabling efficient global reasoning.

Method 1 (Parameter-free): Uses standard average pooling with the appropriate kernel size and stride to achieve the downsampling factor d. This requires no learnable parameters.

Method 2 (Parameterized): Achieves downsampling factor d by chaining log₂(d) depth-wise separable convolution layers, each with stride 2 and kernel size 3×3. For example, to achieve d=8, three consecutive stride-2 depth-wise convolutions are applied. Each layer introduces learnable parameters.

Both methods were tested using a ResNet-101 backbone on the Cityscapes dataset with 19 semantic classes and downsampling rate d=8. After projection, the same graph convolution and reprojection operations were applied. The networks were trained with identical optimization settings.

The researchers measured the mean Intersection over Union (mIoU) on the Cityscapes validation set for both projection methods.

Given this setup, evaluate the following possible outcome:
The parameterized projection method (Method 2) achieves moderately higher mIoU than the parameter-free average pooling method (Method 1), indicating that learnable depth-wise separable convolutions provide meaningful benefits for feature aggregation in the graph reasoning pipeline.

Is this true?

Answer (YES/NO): NO